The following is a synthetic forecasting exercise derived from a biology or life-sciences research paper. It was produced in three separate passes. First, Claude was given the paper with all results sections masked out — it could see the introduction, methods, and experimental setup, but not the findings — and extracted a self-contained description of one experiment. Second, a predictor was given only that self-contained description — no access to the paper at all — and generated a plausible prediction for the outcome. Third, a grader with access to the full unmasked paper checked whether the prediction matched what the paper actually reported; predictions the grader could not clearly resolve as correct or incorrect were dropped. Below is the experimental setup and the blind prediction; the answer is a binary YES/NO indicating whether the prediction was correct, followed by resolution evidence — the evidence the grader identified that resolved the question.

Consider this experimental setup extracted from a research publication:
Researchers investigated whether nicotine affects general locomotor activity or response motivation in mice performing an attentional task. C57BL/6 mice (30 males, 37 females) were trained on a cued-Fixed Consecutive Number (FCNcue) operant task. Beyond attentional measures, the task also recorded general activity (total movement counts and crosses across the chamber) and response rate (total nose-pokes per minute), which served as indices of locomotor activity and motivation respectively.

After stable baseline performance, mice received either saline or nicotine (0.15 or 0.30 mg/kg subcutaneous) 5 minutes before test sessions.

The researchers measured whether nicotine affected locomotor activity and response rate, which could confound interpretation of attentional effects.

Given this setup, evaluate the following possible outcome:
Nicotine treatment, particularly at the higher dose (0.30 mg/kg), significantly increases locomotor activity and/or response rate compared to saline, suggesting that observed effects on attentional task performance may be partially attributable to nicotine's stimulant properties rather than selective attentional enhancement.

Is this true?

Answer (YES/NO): NO